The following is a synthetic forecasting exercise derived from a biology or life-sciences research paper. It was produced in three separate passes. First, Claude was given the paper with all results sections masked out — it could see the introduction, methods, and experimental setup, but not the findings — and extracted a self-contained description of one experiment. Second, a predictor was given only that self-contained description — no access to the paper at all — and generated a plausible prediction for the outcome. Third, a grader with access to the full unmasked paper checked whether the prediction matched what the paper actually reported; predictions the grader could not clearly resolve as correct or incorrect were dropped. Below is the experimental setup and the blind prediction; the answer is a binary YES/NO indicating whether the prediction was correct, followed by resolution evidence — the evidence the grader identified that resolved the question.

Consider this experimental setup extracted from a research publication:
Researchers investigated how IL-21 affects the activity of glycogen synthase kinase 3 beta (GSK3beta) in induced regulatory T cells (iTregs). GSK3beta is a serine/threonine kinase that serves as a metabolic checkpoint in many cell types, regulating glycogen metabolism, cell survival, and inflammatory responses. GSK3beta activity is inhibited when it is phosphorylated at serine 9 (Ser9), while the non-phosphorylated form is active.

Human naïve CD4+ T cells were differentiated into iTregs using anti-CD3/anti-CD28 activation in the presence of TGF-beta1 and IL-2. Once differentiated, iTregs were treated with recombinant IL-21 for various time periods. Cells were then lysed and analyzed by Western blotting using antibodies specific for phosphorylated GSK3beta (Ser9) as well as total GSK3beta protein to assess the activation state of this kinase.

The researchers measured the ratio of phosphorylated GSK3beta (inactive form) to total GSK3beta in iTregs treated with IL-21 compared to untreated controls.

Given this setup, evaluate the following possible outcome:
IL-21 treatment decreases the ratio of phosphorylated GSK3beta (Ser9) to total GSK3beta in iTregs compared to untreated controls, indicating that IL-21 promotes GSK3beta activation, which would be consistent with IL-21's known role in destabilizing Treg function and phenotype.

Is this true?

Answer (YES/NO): YES